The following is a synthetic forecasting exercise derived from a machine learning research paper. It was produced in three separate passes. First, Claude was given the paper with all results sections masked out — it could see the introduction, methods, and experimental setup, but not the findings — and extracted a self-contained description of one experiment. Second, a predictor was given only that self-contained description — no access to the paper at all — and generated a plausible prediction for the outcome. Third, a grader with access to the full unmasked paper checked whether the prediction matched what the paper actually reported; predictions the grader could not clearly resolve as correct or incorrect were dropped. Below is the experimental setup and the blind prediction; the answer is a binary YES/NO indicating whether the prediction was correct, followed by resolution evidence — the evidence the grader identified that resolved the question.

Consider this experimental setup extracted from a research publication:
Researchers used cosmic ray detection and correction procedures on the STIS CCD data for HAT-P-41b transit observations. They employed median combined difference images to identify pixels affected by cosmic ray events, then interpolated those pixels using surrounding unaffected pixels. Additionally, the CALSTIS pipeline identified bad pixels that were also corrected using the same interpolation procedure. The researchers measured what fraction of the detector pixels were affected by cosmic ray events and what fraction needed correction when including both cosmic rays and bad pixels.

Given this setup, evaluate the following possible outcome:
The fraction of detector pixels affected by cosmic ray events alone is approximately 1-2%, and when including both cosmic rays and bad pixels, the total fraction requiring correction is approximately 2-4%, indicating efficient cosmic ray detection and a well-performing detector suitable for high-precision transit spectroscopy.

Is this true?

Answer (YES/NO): NO